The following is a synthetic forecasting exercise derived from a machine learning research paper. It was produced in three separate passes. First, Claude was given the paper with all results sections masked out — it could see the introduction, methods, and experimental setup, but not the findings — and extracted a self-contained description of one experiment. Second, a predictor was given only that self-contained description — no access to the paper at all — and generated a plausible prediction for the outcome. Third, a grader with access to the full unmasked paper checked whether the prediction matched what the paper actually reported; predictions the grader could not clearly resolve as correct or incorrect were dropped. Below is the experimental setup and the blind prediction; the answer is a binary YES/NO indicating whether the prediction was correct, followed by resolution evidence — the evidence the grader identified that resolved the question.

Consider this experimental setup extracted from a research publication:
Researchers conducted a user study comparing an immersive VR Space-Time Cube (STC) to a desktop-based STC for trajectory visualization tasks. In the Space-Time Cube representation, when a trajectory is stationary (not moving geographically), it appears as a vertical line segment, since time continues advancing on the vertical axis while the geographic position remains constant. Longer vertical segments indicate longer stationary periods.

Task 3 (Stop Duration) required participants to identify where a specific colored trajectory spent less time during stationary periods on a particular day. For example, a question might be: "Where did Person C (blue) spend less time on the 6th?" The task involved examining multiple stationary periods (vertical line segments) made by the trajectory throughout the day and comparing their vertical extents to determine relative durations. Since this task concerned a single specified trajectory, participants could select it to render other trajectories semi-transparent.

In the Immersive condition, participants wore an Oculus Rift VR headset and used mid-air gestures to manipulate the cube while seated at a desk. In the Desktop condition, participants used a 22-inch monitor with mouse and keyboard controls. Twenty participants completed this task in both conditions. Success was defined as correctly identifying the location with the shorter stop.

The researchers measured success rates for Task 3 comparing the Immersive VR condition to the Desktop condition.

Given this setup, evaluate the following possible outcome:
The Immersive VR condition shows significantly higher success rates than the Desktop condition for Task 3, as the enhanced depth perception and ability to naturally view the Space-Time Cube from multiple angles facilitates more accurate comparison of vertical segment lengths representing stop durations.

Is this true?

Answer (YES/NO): NO